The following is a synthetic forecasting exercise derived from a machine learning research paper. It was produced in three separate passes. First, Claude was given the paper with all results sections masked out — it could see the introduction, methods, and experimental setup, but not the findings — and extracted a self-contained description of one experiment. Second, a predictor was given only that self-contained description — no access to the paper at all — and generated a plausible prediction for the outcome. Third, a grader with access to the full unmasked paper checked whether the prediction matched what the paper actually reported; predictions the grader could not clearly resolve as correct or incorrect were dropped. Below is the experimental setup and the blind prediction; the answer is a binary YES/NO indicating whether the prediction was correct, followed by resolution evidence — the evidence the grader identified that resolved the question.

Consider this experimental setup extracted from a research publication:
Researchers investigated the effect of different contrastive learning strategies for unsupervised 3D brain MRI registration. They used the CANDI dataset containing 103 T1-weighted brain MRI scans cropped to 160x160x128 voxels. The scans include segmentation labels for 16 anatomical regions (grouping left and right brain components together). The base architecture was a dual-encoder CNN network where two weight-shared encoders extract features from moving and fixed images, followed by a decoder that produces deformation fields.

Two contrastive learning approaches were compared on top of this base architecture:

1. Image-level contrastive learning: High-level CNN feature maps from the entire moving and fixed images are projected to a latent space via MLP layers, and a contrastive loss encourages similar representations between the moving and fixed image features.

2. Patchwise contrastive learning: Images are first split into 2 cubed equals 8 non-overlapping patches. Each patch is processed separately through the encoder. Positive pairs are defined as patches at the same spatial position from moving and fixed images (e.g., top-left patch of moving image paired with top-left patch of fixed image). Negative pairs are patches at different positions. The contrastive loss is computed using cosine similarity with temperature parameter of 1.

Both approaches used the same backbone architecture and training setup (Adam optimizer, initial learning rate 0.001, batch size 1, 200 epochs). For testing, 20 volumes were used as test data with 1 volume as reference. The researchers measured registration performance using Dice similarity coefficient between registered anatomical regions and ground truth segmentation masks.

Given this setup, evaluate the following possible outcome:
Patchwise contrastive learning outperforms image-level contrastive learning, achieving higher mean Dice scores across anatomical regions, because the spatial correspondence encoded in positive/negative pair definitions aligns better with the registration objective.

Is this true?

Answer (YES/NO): YES